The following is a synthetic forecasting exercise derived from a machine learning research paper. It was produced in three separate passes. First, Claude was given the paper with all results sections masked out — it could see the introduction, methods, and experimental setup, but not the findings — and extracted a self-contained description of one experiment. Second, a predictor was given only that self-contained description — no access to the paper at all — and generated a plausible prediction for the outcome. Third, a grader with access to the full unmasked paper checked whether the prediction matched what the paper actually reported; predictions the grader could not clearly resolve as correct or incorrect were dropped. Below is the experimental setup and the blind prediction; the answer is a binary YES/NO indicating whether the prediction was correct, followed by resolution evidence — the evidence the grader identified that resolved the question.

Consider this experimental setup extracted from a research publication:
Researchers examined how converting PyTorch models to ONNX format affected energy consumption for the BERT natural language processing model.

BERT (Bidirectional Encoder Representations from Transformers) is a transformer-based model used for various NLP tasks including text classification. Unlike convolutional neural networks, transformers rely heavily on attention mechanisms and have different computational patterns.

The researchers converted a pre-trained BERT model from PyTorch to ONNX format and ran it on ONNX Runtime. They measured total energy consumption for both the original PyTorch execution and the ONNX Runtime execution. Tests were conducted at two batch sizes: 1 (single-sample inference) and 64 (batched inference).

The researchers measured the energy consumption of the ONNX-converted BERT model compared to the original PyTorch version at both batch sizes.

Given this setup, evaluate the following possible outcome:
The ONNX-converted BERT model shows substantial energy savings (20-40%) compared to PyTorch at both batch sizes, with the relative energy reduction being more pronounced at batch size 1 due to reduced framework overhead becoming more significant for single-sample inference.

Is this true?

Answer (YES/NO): NO